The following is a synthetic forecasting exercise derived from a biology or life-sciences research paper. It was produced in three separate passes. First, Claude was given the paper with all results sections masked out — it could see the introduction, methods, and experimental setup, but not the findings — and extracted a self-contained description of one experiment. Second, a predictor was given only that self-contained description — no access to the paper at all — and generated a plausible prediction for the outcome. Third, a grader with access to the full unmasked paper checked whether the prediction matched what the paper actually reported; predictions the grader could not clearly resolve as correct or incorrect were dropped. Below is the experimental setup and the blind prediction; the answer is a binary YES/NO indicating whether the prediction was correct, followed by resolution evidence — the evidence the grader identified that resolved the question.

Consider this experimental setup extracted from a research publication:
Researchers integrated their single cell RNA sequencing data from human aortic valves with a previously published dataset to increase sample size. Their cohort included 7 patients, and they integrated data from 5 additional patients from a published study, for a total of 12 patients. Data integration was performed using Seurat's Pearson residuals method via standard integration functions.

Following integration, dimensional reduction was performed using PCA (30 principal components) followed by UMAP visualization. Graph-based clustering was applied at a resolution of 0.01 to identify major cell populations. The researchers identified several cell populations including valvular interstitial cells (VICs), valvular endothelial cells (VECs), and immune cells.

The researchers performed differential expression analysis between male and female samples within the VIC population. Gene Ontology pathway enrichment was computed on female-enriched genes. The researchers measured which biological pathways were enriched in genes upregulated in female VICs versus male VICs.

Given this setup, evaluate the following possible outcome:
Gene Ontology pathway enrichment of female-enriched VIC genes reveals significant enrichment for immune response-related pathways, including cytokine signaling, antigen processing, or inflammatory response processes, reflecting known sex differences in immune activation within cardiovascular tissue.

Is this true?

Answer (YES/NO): NO